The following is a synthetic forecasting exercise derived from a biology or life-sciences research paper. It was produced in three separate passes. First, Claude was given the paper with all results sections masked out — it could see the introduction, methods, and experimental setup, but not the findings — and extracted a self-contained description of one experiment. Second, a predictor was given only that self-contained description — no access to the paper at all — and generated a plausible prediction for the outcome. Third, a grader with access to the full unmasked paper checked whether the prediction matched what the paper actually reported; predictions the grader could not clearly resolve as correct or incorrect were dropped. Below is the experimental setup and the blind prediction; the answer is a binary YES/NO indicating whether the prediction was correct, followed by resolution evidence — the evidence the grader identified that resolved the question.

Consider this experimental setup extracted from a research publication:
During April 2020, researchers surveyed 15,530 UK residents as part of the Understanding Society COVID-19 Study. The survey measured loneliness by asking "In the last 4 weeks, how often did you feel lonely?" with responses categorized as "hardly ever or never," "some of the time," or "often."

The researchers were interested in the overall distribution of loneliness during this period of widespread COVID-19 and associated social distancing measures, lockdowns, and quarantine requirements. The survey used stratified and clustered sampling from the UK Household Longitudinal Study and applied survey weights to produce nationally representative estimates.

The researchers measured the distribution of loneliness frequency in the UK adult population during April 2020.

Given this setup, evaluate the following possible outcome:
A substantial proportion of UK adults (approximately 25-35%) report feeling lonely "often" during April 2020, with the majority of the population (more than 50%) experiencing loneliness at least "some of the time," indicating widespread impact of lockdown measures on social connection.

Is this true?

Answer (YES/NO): NO